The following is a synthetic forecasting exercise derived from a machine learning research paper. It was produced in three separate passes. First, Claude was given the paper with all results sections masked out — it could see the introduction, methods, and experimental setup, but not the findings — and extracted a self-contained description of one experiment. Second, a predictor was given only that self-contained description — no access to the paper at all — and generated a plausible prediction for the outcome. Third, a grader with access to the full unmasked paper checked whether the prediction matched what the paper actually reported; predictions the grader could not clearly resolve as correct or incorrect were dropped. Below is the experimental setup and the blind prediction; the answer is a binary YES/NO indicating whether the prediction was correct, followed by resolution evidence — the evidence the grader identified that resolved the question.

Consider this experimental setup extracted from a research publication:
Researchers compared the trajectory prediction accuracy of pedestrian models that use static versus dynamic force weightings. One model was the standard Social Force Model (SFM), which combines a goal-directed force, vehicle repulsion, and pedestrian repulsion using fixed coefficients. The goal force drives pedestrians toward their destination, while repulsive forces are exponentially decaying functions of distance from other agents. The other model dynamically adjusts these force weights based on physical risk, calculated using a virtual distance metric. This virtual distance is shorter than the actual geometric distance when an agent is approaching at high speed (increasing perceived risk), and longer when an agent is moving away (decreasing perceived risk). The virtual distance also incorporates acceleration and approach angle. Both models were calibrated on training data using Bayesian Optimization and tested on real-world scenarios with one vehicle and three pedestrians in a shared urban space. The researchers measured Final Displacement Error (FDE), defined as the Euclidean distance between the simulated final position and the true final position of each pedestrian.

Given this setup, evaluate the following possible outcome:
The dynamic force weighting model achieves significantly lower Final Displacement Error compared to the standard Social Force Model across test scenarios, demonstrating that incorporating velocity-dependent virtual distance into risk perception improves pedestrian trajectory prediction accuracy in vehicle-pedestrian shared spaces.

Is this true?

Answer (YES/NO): NO